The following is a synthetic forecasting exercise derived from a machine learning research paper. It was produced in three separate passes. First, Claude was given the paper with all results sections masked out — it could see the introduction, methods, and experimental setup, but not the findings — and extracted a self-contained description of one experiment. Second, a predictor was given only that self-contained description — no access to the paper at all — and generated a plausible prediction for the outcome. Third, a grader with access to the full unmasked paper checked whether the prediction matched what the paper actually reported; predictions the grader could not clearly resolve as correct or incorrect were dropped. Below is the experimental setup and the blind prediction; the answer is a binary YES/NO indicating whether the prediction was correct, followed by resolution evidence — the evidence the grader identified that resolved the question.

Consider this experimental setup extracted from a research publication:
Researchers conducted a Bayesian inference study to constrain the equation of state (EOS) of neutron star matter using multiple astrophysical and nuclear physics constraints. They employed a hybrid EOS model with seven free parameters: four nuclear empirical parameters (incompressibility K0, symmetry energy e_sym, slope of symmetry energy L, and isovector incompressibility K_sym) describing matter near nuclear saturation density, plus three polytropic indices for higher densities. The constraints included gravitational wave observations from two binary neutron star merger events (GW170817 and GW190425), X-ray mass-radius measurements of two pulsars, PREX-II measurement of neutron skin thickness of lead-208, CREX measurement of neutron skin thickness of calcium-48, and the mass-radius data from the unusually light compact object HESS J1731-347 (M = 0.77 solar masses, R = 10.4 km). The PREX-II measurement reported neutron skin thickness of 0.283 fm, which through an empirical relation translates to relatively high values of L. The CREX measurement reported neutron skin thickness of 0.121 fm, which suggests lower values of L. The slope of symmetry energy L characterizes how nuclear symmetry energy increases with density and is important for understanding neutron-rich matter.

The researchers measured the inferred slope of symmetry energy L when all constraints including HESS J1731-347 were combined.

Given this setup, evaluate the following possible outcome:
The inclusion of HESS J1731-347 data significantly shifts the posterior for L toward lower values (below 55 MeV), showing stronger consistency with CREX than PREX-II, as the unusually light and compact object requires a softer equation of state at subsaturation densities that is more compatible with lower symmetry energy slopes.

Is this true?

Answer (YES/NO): YES